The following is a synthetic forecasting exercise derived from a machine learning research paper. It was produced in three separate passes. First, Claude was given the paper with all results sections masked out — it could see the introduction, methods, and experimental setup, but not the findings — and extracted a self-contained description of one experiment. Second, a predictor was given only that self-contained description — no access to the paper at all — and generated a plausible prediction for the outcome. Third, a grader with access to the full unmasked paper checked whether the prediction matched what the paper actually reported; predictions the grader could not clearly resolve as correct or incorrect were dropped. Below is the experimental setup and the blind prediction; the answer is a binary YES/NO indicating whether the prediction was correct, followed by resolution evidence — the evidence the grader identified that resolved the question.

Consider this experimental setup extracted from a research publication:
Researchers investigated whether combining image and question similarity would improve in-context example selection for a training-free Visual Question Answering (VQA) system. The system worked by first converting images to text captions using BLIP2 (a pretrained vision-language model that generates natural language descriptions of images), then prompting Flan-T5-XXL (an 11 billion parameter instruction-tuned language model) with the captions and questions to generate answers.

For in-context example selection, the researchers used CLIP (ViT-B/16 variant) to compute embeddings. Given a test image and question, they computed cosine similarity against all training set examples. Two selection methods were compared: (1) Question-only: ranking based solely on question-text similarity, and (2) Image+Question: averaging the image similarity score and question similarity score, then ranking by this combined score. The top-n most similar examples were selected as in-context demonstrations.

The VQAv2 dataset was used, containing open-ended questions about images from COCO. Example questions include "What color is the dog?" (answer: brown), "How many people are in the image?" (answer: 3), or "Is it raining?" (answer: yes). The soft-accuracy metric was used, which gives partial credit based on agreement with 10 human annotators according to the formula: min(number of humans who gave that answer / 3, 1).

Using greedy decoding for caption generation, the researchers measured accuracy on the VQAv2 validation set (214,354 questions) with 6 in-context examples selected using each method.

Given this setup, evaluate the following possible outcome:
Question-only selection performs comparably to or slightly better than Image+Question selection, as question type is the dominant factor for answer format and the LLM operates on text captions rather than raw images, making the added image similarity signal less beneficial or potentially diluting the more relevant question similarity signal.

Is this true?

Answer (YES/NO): NO